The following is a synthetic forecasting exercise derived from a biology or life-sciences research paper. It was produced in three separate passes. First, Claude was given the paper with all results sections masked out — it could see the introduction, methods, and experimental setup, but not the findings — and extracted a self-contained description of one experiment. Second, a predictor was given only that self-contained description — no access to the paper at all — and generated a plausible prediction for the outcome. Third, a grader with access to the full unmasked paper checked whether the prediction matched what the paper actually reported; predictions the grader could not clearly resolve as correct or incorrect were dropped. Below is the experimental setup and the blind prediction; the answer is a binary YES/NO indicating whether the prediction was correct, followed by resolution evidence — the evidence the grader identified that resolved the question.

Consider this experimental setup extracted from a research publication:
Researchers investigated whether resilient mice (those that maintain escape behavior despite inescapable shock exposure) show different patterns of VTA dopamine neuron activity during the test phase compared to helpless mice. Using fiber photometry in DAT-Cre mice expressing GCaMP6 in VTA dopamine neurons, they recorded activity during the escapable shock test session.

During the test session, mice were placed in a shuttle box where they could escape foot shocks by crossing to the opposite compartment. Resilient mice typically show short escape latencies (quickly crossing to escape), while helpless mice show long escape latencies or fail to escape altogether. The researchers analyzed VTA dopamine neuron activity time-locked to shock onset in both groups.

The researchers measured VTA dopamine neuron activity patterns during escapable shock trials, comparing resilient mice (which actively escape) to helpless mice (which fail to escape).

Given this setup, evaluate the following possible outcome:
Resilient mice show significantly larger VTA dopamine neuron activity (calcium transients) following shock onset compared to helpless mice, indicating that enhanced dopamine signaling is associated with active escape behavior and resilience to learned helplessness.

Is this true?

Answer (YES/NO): NO